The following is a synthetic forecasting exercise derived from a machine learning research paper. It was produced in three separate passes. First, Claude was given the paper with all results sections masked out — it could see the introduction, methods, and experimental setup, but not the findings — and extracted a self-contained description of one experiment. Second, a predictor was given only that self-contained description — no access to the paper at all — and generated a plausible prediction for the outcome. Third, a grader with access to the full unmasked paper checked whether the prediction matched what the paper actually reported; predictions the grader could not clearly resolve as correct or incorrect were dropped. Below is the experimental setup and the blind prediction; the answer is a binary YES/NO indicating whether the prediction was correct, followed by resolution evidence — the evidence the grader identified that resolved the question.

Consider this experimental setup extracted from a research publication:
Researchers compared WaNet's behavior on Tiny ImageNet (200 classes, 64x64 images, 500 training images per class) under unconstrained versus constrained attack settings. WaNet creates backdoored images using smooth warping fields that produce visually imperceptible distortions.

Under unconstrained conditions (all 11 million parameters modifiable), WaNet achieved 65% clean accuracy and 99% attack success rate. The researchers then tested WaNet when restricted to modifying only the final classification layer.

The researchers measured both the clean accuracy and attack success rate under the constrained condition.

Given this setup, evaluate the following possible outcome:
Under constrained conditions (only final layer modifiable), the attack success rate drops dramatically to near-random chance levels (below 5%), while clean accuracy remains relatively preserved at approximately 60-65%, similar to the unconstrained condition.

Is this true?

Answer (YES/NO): NO